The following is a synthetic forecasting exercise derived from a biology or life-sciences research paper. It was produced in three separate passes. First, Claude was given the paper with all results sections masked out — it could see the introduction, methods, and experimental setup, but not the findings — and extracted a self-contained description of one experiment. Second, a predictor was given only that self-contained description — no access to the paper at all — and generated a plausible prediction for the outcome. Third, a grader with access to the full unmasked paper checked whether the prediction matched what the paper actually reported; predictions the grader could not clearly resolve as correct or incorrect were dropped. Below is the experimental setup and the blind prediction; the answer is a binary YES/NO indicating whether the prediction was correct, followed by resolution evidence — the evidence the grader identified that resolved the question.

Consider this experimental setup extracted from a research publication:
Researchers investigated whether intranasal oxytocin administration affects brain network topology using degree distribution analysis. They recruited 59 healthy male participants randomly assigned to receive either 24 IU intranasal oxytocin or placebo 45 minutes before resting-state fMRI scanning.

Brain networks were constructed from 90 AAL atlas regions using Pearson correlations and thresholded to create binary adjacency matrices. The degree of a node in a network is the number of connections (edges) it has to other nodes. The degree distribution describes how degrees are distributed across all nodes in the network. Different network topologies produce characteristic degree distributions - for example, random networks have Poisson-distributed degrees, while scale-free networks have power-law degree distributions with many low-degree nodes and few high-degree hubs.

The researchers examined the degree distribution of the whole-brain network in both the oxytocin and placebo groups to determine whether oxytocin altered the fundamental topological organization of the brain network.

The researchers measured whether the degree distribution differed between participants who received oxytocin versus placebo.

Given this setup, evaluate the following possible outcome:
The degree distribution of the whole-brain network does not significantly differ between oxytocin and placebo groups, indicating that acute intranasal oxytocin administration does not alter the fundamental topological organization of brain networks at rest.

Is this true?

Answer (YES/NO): YES